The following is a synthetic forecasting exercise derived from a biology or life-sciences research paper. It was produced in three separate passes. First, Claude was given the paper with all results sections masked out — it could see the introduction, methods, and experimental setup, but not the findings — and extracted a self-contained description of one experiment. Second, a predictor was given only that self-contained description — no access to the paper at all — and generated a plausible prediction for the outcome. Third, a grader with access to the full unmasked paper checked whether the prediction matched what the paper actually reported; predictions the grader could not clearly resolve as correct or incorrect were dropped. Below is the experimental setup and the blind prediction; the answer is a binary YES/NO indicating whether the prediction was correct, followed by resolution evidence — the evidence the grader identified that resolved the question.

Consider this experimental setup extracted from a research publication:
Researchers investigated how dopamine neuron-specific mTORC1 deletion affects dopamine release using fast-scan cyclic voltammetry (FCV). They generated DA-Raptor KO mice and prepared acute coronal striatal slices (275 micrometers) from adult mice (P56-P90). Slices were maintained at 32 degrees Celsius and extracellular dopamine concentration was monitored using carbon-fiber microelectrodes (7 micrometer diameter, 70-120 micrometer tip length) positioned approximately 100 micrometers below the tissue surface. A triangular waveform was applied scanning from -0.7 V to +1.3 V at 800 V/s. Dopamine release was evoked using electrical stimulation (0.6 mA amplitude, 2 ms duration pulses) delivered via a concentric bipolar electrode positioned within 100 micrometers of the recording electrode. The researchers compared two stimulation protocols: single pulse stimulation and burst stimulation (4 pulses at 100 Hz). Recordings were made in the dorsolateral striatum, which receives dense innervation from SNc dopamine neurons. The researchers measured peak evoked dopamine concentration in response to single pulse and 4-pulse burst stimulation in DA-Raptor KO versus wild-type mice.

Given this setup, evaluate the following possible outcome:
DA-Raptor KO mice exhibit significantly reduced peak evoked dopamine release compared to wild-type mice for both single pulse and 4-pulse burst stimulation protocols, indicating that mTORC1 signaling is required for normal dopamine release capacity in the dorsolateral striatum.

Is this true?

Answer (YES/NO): YES